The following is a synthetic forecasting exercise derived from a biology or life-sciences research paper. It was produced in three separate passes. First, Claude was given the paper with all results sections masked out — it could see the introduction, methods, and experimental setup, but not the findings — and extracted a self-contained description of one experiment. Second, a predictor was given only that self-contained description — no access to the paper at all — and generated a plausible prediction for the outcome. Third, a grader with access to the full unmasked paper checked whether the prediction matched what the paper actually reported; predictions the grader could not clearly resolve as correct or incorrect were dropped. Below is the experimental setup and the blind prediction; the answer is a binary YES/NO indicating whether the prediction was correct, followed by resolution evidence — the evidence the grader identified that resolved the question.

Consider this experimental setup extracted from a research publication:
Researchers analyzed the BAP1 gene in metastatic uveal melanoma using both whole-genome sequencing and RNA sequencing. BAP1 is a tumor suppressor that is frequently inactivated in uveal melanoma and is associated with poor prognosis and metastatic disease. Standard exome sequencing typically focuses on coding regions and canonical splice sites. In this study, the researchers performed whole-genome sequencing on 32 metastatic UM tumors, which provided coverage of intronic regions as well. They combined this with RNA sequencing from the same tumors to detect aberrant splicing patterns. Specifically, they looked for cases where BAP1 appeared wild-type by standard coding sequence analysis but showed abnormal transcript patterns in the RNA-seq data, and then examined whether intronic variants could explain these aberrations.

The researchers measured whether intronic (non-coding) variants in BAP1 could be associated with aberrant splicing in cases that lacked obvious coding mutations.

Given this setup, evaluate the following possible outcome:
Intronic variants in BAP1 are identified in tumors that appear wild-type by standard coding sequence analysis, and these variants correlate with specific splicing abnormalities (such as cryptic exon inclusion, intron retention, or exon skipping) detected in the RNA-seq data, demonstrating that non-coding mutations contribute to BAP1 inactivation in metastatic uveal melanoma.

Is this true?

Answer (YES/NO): YES